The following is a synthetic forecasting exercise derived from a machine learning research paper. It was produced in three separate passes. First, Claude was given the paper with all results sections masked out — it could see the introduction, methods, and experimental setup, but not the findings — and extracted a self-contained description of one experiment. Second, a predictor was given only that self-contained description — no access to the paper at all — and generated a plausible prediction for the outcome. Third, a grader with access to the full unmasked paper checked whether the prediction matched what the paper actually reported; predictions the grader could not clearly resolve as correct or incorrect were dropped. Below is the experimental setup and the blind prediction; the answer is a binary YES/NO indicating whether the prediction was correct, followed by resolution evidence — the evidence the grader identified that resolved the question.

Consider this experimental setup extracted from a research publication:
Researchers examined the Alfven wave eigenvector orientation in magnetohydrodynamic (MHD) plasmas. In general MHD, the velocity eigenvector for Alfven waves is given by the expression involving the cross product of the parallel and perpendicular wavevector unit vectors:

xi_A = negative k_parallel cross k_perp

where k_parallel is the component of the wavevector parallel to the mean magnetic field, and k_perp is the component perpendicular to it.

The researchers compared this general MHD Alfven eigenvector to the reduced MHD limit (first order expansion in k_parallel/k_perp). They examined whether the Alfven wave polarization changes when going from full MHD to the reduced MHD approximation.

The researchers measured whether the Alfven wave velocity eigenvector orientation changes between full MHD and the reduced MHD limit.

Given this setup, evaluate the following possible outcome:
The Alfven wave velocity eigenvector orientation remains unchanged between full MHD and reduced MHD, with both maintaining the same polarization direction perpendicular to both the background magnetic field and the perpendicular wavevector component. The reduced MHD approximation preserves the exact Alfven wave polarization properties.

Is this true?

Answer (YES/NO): YES